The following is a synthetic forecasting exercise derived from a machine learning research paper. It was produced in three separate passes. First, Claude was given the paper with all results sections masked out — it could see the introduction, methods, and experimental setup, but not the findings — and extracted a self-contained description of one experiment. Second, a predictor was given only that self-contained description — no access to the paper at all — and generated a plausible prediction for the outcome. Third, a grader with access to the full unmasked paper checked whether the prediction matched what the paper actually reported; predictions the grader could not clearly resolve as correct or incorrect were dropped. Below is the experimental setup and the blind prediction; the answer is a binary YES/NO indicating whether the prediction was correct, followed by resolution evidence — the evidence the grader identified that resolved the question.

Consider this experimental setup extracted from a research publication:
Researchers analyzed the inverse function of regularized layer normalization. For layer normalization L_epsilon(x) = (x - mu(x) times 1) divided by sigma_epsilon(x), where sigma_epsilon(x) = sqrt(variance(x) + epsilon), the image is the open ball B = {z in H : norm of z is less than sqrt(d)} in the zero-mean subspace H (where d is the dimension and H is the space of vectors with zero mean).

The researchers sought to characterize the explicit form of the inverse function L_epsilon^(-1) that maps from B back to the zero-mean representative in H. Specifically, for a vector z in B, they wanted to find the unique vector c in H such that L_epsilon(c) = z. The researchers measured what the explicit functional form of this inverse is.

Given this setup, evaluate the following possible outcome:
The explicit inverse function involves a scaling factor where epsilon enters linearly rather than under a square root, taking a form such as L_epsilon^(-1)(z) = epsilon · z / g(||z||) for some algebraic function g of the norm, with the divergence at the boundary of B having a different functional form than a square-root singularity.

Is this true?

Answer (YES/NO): NO